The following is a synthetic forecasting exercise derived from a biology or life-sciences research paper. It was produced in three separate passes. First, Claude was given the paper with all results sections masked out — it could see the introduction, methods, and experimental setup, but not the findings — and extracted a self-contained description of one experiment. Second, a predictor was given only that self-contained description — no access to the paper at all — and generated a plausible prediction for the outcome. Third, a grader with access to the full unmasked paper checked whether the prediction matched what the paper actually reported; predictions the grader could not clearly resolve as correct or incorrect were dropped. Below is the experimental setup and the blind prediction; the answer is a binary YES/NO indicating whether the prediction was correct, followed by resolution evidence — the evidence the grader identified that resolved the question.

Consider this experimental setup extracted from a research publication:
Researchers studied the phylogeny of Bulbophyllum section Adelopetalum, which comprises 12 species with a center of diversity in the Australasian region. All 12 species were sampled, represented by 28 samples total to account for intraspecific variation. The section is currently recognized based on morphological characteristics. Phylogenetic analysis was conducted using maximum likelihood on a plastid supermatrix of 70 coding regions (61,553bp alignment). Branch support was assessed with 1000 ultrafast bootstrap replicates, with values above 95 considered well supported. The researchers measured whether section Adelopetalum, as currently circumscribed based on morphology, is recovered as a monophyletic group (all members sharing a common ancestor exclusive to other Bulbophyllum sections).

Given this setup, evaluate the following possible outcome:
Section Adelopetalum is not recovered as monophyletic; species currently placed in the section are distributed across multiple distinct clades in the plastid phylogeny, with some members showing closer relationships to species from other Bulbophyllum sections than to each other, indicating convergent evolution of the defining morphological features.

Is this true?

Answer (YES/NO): NO